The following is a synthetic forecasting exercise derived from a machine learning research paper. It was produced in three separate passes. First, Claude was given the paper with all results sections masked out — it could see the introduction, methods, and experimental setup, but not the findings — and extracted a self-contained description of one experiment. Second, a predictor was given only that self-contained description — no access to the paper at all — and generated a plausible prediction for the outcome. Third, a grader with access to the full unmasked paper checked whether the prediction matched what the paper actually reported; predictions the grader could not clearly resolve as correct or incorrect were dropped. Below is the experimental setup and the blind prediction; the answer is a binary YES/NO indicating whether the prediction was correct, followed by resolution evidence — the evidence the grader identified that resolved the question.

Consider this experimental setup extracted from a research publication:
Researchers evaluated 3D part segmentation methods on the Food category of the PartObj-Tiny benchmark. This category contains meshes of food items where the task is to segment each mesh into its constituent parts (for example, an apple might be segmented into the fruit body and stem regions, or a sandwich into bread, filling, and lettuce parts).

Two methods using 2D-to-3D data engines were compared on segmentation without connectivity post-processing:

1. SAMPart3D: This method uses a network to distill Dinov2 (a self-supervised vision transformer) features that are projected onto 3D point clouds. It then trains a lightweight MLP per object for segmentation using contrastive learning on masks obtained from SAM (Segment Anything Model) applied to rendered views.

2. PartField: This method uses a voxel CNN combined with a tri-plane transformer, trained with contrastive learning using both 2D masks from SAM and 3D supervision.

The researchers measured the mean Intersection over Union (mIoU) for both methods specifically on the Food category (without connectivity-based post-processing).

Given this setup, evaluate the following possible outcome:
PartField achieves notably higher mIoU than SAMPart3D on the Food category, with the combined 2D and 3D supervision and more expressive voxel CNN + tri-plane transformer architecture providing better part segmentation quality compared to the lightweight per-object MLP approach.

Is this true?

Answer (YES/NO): NO